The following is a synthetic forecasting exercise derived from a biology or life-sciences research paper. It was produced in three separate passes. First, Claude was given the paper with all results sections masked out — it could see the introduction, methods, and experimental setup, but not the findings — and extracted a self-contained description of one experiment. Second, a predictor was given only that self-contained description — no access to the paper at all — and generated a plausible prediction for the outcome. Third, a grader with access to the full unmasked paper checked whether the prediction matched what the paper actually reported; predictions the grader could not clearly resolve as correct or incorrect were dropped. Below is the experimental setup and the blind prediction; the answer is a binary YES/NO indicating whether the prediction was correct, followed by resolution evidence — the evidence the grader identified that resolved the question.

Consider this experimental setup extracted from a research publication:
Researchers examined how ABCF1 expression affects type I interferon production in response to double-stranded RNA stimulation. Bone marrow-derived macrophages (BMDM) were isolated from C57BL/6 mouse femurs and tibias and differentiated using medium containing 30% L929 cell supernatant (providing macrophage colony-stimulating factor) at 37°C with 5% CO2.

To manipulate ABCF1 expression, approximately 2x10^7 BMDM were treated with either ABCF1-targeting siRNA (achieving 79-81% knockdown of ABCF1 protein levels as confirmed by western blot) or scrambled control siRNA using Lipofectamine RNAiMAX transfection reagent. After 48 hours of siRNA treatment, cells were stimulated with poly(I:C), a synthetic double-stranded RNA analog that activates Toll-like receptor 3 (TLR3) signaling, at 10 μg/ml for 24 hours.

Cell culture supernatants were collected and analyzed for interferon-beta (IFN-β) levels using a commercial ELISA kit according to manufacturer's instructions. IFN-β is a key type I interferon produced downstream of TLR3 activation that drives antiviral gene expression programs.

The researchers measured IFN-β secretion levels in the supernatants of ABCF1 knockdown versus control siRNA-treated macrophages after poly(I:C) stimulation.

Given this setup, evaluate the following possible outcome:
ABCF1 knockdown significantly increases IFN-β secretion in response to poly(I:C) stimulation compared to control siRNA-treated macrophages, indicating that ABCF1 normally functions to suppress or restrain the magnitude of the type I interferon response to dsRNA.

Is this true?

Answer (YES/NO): NO